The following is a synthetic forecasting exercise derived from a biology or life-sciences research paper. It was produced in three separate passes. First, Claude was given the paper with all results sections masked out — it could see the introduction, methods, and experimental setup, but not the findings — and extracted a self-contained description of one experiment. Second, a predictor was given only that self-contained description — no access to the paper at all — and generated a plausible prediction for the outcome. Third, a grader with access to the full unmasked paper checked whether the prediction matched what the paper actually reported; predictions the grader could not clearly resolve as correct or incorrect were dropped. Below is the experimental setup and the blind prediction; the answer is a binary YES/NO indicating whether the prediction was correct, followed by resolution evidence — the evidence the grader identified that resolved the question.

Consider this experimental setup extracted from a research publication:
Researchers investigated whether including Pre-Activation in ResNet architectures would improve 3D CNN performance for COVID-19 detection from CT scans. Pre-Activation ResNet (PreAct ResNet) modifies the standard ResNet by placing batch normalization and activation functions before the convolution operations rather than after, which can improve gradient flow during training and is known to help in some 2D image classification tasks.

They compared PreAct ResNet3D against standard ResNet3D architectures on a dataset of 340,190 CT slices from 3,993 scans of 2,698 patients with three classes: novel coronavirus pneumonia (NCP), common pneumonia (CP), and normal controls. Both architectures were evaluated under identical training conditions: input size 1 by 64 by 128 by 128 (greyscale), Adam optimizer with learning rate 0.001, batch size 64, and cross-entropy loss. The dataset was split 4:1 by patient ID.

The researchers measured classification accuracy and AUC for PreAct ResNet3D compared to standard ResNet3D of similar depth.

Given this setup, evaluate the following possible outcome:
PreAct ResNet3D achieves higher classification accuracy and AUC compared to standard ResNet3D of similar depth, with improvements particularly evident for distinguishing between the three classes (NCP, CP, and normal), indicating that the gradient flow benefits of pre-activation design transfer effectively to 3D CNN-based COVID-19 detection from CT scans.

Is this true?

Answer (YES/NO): NO